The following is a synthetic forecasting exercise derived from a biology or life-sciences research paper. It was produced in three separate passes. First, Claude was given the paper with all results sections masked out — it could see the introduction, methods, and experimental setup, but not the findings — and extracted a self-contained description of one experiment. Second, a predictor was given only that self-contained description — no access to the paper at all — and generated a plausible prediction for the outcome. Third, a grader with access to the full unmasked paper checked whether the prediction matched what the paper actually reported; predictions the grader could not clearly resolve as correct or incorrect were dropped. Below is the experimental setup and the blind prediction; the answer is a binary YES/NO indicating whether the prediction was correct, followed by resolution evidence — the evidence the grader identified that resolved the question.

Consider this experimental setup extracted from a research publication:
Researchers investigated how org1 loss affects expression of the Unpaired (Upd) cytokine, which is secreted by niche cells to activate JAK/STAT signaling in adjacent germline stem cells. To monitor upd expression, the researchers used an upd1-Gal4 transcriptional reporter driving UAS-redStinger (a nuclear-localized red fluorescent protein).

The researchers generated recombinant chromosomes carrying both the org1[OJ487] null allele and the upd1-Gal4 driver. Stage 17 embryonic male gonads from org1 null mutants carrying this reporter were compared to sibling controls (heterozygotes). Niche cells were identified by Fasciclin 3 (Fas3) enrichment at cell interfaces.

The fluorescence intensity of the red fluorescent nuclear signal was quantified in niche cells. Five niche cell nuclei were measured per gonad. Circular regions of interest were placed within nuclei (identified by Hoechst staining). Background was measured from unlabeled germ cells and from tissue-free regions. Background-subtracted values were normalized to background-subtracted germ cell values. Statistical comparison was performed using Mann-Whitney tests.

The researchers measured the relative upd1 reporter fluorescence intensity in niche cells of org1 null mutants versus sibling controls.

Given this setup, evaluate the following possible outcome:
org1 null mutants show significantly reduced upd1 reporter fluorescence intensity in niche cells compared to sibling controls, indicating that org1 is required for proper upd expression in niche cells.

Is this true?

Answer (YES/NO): YES